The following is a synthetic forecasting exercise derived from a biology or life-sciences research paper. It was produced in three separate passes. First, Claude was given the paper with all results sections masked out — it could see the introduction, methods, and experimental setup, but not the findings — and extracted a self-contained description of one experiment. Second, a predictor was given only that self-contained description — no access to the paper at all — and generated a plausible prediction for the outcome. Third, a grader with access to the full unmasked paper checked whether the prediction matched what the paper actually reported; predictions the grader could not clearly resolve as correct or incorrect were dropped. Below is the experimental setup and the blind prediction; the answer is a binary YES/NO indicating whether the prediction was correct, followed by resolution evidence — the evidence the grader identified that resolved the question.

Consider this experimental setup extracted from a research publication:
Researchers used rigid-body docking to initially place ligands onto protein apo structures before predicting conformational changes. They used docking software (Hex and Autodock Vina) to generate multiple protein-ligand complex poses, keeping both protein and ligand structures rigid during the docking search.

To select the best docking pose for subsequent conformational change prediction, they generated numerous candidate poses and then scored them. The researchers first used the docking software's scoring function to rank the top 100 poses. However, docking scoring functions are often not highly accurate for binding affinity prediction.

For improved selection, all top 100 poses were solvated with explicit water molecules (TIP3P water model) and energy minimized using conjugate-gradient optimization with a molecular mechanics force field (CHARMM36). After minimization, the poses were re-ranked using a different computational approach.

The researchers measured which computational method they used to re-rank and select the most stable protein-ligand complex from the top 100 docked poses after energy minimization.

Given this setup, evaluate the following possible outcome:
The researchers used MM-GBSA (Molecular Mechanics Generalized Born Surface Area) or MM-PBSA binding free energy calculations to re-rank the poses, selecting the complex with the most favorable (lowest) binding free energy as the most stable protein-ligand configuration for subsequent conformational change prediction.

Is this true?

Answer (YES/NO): YES